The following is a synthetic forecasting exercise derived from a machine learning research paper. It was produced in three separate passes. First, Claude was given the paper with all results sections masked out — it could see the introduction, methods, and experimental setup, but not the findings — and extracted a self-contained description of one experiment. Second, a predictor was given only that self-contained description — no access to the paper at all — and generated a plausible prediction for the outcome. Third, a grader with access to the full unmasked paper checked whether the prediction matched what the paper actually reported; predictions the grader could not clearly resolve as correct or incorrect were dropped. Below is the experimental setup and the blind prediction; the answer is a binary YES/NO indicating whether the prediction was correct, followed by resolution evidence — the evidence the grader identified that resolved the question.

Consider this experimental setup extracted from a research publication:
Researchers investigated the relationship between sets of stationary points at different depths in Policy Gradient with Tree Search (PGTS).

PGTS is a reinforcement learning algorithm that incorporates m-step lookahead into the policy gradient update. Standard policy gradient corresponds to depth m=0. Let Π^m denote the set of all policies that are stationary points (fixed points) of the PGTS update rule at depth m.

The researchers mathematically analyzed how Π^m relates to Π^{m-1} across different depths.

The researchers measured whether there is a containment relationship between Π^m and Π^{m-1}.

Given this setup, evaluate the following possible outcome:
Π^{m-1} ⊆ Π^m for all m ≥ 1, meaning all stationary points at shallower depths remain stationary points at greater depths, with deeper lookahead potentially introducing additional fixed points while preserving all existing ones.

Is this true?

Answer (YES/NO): NO